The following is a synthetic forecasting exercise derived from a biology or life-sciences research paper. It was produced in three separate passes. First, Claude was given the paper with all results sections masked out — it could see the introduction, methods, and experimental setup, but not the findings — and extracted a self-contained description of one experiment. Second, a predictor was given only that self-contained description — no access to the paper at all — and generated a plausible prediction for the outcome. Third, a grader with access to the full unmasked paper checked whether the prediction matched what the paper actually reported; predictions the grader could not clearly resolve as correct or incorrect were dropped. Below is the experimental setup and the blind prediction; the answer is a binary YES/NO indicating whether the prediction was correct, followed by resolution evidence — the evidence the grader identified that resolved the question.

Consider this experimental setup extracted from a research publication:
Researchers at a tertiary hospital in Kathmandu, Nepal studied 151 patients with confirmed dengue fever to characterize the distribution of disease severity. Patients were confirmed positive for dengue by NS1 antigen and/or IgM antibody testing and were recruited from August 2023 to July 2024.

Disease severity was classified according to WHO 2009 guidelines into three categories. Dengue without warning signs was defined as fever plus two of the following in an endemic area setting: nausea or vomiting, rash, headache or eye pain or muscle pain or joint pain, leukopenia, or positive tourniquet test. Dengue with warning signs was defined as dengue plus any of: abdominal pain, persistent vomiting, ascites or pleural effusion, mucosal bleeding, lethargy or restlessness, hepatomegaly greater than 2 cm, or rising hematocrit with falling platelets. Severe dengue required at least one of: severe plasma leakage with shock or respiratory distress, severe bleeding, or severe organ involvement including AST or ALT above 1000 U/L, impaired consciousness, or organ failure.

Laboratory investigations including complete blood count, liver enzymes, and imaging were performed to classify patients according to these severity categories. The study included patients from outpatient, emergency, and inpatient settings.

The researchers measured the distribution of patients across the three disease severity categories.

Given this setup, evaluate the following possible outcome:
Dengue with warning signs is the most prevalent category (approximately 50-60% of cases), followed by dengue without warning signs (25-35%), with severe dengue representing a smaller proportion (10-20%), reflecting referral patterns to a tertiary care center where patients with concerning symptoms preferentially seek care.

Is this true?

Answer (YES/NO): NO